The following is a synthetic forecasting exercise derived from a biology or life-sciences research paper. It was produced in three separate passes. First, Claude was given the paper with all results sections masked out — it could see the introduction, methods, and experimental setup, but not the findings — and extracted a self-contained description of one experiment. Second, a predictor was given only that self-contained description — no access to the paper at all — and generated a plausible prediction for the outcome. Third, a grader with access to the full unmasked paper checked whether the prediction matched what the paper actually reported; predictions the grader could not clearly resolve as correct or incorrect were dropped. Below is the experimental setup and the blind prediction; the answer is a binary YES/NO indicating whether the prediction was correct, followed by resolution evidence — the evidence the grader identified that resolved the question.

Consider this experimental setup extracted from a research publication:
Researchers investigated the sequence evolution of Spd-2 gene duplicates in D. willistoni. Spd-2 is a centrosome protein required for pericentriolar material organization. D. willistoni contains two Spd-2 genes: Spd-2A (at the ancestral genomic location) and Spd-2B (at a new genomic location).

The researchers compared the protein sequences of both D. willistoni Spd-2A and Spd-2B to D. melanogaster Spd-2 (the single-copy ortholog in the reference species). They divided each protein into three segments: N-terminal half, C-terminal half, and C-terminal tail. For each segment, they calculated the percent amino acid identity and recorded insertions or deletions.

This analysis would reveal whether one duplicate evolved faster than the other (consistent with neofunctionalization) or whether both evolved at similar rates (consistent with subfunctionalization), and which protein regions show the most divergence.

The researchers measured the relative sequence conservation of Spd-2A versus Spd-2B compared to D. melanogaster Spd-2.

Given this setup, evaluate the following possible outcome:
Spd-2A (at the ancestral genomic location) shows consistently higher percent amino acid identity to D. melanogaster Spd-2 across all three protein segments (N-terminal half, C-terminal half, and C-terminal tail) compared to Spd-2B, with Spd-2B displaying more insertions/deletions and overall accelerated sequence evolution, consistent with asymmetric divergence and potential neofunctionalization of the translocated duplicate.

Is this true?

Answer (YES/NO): YES